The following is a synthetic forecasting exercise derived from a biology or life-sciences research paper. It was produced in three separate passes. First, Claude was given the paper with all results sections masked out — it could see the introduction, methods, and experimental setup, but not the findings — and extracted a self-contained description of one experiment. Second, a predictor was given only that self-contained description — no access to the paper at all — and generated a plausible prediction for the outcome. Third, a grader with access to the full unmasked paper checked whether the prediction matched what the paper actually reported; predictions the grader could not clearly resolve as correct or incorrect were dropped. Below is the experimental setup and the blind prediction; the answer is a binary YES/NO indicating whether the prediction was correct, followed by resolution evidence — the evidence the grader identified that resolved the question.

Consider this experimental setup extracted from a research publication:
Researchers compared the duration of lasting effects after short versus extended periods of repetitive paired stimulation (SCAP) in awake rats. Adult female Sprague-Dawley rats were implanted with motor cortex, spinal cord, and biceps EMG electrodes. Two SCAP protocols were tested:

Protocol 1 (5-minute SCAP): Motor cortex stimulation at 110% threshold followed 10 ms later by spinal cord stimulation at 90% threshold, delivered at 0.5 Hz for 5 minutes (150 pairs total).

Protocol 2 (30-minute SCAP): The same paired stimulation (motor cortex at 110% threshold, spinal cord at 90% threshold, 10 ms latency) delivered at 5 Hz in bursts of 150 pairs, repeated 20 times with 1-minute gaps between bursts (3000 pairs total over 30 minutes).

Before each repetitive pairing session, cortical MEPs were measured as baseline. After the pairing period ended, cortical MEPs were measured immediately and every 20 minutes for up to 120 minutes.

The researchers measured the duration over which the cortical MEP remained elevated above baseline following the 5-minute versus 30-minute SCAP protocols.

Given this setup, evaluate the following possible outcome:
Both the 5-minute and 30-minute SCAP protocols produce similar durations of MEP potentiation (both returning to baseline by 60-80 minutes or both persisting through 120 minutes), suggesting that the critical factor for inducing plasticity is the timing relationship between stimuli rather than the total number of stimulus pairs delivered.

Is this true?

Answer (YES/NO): NO